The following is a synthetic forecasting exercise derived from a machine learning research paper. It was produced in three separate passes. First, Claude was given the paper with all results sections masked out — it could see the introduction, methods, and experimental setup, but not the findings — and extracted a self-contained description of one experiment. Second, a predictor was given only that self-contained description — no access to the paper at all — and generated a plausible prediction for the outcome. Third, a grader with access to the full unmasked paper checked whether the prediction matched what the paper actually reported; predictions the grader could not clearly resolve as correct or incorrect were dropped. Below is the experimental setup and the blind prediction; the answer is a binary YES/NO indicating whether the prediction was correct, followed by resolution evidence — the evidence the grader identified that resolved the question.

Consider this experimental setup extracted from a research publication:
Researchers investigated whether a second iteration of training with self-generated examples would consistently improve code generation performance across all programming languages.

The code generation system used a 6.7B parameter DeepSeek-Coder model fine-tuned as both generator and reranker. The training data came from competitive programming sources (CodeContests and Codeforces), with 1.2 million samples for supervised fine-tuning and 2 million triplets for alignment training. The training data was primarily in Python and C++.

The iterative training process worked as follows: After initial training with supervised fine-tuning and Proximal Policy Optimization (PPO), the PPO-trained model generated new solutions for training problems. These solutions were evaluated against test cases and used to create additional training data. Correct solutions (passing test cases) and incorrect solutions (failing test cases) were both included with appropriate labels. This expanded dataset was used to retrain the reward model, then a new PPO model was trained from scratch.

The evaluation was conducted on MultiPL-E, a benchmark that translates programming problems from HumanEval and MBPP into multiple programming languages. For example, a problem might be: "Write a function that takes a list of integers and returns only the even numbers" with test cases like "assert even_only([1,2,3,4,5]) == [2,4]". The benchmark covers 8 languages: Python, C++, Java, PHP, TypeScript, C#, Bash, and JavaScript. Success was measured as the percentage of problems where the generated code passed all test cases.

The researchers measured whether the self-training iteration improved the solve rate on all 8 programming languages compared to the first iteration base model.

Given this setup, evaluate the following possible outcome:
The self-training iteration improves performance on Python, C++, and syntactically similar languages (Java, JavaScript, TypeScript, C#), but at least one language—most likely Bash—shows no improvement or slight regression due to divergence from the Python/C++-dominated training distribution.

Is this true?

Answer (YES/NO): YES